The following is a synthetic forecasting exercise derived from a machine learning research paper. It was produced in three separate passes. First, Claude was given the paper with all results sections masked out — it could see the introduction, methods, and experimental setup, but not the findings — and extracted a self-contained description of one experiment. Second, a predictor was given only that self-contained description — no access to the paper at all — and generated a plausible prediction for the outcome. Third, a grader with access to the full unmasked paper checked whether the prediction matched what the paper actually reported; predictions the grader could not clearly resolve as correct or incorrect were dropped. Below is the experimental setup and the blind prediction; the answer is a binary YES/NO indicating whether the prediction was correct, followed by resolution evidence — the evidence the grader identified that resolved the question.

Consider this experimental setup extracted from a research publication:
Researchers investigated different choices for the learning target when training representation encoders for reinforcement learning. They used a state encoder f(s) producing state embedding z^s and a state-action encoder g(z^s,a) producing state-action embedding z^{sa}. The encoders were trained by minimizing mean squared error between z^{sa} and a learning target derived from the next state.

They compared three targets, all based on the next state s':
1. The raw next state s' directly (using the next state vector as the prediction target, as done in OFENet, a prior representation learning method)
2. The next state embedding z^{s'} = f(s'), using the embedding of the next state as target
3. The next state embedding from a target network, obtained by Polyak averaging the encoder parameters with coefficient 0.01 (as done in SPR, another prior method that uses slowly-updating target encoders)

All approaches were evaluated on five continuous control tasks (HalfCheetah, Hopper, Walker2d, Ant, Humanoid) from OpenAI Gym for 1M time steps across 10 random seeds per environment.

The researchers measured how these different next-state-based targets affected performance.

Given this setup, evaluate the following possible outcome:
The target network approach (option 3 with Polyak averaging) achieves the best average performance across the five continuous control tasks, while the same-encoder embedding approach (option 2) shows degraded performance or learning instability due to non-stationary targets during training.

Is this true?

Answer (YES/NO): NO